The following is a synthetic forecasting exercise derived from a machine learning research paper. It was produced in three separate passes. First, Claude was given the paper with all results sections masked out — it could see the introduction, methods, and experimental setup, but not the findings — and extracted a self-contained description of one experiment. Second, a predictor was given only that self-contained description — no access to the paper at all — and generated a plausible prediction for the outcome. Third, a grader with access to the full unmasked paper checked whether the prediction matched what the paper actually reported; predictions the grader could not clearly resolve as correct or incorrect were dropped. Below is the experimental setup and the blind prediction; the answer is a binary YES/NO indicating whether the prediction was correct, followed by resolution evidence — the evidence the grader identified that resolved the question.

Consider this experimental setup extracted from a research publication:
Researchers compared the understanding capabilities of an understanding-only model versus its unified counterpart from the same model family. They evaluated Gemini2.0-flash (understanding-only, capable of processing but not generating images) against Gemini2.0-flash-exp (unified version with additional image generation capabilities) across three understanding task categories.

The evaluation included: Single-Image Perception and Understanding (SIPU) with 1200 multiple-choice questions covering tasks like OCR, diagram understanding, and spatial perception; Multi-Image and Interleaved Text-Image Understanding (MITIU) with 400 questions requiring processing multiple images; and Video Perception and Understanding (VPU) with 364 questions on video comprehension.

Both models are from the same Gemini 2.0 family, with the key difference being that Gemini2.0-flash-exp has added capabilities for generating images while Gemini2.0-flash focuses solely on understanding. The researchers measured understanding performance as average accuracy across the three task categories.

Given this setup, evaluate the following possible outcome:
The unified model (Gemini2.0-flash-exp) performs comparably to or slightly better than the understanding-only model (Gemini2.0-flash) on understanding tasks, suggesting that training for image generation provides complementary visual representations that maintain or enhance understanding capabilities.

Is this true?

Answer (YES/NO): NO